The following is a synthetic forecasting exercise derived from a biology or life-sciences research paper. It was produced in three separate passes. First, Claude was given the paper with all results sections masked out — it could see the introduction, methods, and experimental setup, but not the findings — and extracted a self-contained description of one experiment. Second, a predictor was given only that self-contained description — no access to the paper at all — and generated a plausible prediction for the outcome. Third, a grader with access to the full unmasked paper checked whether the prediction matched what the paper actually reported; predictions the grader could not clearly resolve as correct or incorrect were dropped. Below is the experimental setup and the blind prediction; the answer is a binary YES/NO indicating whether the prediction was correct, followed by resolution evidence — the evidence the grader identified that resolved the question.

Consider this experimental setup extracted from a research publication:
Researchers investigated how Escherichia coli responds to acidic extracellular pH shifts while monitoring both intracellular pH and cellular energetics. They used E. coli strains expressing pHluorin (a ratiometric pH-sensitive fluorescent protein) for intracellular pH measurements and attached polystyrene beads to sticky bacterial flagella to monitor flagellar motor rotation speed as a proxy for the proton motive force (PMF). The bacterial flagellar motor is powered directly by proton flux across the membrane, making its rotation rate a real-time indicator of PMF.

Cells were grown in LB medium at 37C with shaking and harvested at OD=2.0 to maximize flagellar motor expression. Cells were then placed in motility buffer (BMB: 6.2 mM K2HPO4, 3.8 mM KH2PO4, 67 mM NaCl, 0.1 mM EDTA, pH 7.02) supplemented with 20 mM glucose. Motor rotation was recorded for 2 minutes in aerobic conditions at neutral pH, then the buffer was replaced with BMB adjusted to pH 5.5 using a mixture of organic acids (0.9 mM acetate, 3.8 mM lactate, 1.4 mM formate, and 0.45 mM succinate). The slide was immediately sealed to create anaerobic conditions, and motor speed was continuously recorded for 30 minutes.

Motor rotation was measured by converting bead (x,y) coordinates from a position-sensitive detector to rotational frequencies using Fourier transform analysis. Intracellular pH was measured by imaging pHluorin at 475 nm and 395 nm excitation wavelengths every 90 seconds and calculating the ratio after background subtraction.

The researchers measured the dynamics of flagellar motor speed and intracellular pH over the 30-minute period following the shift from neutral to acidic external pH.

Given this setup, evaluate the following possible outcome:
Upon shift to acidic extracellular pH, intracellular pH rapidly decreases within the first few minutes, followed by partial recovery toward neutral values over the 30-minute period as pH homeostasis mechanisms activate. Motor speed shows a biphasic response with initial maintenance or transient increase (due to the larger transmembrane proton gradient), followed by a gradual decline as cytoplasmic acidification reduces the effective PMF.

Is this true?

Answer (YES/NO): NO